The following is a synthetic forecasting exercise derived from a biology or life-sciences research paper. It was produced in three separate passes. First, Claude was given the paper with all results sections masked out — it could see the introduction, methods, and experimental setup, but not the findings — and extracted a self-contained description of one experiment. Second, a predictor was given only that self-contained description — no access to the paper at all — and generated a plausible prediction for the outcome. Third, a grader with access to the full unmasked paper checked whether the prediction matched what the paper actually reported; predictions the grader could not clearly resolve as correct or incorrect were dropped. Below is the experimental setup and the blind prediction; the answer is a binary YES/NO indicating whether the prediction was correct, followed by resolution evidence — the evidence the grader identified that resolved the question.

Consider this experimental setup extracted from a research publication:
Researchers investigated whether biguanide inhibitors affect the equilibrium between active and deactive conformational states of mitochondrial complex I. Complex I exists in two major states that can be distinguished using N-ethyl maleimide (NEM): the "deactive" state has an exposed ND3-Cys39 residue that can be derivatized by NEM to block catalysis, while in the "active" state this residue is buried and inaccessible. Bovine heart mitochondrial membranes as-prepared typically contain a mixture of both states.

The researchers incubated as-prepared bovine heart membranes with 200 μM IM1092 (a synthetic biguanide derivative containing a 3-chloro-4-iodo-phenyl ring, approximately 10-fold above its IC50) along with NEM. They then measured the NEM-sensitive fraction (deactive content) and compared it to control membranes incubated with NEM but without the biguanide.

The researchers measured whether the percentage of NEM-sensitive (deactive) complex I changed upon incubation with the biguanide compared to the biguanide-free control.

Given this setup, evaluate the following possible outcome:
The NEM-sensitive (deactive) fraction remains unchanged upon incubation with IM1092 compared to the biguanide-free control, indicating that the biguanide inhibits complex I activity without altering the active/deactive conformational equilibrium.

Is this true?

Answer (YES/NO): YES